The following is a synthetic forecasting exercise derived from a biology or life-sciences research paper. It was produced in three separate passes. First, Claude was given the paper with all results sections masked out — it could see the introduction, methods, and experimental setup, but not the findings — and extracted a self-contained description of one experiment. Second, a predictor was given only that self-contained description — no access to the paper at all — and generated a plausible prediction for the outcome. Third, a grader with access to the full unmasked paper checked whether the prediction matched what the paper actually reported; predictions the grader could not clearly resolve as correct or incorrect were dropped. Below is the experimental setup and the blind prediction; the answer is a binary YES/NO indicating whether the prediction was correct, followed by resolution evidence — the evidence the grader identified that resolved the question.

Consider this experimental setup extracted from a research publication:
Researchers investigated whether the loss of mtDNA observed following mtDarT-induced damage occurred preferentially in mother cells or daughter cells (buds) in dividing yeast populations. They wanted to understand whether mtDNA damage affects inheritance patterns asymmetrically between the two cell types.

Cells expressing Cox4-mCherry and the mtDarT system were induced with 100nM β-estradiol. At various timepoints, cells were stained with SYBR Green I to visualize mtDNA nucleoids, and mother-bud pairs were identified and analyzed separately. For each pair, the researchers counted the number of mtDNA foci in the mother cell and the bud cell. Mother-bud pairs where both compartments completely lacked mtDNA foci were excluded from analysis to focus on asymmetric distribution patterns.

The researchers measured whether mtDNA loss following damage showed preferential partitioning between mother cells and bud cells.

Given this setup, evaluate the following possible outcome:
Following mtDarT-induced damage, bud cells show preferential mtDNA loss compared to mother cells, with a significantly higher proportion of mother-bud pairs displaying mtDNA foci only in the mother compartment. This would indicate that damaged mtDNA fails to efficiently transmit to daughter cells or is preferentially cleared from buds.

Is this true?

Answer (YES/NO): NO